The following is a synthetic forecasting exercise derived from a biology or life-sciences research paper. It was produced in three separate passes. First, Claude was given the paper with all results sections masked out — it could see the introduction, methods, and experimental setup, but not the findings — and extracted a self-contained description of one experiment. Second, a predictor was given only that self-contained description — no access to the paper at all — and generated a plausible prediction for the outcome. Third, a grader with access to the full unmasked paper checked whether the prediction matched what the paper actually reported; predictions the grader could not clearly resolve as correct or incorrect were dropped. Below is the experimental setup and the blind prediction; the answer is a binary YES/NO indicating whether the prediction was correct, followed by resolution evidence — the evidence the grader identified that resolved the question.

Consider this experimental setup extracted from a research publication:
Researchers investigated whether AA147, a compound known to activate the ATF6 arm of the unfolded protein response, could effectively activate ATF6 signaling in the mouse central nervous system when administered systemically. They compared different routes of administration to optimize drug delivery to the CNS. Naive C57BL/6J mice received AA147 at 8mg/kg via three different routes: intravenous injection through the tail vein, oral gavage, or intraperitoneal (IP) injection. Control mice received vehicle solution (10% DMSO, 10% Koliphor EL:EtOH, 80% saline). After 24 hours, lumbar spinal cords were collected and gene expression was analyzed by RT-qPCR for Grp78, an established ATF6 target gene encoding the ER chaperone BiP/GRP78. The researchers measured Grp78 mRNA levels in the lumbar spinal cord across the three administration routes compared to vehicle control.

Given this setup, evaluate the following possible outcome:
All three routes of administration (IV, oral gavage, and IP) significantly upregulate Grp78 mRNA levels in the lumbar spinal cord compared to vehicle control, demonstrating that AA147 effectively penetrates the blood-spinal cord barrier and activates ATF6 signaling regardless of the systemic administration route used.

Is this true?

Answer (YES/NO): NO